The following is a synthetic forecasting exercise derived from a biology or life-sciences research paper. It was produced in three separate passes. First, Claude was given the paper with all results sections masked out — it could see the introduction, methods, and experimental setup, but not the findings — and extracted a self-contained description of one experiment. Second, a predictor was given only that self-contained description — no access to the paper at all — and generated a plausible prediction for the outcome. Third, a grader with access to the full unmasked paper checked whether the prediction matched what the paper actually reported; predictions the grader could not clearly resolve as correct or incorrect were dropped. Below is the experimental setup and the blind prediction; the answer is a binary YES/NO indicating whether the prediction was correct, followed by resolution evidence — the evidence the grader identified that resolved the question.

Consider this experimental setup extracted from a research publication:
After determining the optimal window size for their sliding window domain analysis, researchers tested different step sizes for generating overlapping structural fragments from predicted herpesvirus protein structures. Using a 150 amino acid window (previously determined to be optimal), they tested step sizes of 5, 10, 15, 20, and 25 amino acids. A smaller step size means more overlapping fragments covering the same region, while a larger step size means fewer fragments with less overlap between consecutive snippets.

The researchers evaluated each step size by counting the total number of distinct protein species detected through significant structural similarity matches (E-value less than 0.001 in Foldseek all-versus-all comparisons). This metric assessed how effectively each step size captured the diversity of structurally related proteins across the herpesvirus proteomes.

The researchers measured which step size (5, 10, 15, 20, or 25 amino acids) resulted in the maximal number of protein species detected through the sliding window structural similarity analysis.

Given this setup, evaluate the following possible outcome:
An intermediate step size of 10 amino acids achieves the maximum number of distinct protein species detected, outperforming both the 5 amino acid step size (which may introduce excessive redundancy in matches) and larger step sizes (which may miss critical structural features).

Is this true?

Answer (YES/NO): NO